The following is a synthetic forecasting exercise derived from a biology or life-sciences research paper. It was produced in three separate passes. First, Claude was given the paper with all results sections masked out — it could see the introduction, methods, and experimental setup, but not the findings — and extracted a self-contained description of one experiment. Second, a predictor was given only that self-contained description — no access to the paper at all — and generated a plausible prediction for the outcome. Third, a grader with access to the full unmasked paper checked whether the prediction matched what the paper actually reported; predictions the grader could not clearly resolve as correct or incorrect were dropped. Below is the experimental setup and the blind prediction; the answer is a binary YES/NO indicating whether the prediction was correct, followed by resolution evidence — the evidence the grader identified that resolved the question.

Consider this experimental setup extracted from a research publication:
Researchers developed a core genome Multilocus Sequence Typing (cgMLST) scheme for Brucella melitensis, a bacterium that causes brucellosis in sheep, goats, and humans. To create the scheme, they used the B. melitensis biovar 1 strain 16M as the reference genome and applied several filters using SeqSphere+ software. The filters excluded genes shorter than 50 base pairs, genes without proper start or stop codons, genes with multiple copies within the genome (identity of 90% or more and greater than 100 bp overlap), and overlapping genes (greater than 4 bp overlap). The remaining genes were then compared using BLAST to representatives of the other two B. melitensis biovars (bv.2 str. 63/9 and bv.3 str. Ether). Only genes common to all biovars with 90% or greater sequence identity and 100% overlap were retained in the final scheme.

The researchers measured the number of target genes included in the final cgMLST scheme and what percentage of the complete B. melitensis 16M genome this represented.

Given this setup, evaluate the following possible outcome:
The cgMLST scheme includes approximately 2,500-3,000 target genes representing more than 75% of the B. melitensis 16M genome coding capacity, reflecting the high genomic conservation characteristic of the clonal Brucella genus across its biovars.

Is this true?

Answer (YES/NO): YES